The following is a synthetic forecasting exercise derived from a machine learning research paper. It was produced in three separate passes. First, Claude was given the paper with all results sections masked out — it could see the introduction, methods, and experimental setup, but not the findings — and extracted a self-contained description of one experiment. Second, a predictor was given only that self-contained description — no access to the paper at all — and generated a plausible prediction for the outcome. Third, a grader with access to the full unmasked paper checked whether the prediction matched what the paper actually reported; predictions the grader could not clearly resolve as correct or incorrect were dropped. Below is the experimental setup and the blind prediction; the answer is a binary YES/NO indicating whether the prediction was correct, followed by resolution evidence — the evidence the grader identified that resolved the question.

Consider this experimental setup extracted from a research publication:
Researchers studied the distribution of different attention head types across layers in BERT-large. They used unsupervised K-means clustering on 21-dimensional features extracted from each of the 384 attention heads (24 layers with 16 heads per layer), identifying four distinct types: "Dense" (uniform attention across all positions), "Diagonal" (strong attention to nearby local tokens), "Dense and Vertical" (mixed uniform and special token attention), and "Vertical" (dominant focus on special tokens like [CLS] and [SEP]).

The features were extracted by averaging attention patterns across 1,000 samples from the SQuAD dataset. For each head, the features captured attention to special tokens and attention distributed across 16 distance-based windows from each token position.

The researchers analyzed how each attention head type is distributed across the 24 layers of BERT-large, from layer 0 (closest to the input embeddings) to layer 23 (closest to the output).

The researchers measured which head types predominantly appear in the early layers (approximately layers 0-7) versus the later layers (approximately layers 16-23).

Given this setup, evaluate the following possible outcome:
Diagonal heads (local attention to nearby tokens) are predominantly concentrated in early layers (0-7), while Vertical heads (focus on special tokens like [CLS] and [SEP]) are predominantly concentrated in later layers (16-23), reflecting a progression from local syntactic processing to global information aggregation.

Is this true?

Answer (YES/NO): NO